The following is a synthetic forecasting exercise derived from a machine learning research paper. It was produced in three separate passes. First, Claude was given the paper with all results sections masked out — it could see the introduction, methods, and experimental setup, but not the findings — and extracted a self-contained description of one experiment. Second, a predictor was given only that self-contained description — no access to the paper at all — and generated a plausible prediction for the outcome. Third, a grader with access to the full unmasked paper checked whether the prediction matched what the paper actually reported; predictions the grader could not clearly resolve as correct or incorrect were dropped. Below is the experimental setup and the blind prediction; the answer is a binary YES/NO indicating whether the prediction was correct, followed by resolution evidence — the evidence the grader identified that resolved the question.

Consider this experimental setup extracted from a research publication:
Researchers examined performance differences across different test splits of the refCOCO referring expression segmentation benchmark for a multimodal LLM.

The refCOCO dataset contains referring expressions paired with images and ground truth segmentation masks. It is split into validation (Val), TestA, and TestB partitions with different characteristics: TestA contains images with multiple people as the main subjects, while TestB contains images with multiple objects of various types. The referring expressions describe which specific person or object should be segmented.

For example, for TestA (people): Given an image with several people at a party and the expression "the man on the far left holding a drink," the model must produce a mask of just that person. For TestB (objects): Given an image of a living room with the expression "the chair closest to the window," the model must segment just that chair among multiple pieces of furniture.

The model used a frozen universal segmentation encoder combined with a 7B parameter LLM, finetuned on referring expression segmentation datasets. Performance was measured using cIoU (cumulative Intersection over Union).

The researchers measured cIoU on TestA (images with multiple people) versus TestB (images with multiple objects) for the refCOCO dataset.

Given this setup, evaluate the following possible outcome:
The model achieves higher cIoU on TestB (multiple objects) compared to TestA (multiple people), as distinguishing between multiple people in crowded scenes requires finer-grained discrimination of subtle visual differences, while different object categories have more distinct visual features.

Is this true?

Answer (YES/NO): NO